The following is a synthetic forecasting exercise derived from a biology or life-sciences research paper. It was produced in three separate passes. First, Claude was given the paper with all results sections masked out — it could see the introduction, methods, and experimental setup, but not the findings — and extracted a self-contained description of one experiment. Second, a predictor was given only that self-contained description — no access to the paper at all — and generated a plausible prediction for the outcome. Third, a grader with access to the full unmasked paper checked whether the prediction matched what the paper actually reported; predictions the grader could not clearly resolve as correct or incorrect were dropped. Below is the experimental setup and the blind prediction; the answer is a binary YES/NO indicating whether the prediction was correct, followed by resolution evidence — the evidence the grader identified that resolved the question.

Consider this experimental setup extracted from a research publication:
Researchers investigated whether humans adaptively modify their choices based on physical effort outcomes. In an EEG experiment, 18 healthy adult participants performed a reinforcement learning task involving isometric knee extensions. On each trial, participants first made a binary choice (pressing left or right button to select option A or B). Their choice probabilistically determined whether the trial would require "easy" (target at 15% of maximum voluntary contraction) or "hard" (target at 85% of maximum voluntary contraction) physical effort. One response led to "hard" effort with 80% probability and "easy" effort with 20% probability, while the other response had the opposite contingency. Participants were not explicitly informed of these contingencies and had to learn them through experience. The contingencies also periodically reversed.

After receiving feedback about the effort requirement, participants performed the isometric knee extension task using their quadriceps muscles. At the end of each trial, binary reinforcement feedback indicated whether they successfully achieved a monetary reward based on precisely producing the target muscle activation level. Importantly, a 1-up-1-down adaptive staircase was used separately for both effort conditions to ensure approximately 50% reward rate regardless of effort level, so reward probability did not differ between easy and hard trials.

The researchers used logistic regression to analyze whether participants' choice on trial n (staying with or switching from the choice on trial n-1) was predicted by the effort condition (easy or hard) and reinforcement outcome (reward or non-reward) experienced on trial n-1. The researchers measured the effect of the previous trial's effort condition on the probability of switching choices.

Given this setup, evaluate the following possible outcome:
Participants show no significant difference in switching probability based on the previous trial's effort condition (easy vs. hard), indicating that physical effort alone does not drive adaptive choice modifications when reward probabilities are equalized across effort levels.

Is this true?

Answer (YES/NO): NO